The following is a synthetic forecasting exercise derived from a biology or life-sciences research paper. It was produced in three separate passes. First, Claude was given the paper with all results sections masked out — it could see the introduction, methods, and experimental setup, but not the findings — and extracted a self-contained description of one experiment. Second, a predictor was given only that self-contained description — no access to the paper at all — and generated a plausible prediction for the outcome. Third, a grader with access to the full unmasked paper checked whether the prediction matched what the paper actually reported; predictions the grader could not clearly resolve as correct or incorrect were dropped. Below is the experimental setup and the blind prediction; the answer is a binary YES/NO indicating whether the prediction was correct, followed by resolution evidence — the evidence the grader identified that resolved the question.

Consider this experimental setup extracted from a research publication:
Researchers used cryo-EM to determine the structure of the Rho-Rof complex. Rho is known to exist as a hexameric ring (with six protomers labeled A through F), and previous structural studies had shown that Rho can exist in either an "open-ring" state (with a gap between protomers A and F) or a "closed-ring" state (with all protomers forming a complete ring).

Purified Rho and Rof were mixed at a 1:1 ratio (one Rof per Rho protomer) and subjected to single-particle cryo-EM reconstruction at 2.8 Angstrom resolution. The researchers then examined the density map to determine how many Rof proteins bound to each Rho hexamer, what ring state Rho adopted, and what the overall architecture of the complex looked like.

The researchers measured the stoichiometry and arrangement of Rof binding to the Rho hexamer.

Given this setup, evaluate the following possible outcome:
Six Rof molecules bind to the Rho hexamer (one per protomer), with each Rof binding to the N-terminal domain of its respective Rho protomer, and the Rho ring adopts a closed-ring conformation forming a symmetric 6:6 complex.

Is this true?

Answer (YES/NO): NO